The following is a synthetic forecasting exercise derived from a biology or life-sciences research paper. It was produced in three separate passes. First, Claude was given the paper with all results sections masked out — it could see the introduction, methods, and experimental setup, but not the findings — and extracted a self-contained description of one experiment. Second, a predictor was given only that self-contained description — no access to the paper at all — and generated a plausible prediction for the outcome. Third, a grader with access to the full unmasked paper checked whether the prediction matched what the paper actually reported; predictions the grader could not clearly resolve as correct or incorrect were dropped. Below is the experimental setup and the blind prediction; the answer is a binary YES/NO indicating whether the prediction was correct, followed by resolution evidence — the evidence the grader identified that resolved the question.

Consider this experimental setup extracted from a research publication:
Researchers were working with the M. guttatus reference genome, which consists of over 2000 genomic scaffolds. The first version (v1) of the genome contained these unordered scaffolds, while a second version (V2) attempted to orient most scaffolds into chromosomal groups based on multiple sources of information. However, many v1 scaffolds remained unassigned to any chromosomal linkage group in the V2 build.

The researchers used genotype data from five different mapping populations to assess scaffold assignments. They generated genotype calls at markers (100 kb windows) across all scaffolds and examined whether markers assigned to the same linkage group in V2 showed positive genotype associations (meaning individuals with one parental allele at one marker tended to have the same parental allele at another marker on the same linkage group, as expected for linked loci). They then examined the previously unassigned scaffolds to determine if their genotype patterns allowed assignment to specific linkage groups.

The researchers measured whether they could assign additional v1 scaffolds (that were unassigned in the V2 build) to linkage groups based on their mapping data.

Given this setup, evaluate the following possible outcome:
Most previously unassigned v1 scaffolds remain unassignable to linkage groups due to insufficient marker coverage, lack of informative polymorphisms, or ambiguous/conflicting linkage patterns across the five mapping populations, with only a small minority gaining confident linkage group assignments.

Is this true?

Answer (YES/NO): NO